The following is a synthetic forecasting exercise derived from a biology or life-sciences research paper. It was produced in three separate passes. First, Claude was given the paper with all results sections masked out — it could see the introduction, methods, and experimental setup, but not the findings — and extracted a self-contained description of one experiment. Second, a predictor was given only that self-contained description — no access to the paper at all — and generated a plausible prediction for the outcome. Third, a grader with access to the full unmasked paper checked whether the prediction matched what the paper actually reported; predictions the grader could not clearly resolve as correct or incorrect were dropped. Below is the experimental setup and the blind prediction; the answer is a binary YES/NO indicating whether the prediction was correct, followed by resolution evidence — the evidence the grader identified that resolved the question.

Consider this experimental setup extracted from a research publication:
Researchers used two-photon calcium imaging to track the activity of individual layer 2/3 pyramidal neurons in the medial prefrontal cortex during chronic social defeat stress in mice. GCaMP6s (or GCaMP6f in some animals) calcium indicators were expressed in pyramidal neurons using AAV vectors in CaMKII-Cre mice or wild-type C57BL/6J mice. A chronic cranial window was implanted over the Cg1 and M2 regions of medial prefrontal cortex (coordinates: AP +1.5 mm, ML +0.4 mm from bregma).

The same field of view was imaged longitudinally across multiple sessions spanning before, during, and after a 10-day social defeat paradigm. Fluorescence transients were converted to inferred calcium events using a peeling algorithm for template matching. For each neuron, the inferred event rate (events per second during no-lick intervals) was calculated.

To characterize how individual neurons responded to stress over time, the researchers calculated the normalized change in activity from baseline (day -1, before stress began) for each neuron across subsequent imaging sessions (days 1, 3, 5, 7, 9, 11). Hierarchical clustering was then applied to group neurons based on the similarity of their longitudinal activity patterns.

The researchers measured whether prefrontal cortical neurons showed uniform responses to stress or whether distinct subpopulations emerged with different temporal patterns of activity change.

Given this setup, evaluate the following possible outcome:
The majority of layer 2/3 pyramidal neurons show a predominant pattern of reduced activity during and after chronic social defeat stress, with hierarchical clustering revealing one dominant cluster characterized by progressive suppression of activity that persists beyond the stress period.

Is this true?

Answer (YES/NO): NO